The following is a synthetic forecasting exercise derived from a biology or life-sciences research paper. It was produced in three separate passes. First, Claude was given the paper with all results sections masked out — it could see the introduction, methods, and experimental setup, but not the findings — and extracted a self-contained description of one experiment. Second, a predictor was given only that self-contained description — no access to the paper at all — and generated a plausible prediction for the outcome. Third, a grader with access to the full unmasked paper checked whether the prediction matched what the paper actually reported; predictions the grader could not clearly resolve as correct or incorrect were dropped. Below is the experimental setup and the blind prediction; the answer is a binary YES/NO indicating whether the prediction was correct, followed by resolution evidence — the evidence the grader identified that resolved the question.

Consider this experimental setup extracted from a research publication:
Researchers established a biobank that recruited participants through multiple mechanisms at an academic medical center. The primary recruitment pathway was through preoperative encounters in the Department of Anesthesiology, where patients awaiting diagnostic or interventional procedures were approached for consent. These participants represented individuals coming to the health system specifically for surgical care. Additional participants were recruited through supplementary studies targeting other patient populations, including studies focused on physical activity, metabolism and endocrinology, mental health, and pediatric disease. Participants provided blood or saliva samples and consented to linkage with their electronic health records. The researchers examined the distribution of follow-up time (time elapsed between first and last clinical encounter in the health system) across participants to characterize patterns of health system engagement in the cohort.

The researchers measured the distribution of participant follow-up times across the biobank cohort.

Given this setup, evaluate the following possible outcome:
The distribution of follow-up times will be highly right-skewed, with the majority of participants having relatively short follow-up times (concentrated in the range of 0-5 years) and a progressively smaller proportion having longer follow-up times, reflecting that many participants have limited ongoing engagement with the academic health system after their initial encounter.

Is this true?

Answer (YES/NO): NO